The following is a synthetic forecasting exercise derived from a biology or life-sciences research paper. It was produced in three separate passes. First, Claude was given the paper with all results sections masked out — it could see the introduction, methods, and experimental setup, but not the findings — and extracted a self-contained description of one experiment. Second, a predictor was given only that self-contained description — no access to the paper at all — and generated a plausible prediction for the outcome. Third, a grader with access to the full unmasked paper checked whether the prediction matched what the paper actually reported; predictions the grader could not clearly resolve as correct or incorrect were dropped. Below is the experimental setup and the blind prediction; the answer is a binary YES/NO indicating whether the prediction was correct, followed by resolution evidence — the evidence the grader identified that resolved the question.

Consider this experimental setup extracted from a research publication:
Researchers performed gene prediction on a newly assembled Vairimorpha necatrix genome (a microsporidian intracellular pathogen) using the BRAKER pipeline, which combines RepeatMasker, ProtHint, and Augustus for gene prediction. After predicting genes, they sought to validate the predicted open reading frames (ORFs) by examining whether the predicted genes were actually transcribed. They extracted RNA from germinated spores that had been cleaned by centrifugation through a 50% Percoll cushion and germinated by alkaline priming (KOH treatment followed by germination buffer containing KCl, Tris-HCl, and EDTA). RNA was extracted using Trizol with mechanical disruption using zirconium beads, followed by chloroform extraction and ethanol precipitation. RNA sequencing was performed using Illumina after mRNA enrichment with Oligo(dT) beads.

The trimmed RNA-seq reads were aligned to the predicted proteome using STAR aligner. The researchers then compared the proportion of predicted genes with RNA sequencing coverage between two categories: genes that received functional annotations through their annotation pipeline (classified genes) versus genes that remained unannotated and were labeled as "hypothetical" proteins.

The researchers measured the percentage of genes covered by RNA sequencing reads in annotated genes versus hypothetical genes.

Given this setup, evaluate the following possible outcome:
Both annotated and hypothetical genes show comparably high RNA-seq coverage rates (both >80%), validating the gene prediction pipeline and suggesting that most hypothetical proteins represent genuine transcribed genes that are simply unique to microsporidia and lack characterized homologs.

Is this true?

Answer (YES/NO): YES